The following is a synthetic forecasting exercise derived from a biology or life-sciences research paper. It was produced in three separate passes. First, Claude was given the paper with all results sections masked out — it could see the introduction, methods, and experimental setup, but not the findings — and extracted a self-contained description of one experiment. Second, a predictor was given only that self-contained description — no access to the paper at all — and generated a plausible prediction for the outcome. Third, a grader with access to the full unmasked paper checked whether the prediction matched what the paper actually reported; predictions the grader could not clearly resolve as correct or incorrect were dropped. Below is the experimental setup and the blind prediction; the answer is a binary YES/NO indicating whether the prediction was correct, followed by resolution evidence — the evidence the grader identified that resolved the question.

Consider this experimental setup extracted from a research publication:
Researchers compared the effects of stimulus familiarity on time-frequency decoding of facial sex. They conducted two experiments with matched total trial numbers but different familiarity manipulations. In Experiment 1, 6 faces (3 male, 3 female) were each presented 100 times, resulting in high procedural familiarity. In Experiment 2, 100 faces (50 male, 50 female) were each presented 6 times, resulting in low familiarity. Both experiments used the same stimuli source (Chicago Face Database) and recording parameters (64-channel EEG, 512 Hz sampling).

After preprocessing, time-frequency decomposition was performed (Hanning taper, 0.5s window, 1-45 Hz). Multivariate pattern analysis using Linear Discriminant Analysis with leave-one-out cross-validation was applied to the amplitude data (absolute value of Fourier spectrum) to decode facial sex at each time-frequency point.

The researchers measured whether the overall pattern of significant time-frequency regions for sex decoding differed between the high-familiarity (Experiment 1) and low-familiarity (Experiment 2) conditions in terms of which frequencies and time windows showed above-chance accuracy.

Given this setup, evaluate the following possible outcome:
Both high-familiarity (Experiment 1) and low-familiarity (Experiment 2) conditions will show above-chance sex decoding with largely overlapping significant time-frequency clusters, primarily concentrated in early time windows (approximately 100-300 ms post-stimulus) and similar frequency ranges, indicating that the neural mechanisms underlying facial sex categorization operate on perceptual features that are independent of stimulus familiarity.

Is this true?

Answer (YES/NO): NO